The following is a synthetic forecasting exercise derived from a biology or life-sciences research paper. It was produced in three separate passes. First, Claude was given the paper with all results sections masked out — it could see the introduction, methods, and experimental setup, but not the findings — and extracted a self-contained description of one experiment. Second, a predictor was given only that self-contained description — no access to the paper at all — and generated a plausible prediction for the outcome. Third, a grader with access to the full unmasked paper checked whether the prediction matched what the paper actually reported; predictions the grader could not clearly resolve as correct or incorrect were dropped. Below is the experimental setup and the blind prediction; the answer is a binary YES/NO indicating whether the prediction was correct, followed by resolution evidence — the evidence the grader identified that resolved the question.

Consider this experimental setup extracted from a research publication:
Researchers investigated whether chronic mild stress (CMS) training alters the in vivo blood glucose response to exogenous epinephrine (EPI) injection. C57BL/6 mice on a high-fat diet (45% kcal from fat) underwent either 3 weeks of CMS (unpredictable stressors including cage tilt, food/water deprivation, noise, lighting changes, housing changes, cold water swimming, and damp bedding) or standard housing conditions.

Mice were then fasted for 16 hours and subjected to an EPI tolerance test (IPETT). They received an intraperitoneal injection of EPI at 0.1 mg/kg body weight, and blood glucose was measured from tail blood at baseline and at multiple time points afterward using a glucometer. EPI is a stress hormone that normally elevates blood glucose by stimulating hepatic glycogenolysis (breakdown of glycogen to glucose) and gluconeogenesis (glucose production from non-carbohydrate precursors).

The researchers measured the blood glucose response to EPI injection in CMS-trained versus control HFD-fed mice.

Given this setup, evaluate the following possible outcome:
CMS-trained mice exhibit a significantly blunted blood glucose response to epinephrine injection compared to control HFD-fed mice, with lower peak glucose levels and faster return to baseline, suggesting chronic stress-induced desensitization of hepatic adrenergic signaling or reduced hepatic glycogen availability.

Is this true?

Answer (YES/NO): YES